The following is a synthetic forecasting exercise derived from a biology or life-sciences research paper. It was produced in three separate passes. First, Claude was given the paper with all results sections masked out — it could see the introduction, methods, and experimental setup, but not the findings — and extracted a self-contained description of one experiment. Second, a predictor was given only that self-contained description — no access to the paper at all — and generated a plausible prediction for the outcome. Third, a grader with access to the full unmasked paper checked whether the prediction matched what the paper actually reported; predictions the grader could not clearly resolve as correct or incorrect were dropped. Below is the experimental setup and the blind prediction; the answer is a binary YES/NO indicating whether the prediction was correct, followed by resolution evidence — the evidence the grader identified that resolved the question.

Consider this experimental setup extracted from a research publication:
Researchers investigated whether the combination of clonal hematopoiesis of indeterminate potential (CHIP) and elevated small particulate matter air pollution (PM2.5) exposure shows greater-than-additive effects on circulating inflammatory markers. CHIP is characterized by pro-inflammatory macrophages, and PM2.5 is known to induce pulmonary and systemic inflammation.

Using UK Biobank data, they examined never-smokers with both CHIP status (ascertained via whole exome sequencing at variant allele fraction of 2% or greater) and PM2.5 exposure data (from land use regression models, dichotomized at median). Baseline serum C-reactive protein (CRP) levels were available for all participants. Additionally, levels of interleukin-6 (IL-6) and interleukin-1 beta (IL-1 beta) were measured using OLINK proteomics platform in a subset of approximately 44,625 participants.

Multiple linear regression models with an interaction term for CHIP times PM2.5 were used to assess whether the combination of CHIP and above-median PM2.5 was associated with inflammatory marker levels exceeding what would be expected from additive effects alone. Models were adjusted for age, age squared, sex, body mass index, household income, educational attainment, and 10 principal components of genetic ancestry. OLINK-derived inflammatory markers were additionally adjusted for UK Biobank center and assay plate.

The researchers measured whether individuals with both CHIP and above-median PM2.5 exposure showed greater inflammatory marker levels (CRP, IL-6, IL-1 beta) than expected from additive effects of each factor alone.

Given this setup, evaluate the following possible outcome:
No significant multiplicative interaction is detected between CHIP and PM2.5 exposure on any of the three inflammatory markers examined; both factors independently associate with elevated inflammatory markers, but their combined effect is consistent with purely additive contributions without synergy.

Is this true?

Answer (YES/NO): NO